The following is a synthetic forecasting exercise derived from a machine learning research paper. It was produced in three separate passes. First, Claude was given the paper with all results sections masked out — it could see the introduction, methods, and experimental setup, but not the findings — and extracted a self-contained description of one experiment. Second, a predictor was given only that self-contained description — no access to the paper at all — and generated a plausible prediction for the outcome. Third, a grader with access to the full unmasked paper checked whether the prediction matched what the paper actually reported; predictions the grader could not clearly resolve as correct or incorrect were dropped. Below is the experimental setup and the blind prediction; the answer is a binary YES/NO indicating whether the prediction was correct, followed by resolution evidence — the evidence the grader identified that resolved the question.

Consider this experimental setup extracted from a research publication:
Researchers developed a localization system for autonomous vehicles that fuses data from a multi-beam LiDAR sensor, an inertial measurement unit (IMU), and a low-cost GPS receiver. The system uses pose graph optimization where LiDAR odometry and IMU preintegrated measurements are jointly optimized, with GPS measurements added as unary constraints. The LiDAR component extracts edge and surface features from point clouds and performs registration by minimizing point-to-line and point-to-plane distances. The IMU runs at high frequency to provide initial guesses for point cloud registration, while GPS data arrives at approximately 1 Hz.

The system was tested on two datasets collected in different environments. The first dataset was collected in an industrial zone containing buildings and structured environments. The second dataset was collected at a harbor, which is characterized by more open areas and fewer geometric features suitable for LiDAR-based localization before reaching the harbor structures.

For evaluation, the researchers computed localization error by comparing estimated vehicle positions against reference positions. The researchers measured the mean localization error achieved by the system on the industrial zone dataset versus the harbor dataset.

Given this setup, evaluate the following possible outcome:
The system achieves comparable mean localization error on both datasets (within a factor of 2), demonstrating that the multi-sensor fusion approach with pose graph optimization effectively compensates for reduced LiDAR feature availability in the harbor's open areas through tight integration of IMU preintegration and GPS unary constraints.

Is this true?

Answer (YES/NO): NO